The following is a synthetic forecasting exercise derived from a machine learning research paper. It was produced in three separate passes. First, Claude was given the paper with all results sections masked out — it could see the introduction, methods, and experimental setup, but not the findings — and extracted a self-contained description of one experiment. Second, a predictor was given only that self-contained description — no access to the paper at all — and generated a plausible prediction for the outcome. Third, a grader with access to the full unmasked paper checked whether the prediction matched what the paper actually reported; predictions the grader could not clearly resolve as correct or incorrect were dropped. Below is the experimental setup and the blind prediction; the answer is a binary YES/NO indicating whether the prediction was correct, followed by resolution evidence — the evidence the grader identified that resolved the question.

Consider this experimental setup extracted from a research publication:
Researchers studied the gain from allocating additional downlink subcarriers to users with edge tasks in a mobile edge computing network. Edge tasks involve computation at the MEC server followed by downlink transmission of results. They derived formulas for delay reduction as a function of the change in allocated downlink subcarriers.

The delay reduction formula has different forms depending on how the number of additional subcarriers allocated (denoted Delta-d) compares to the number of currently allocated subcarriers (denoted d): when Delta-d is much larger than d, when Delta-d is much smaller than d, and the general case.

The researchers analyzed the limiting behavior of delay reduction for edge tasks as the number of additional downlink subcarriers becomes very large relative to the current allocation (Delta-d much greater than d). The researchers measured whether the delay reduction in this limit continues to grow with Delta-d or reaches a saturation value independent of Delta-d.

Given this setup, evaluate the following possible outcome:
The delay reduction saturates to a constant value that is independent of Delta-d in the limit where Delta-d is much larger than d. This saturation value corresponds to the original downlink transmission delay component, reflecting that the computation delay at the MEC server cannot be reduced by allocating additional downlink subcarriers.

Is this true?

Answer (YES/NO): YES